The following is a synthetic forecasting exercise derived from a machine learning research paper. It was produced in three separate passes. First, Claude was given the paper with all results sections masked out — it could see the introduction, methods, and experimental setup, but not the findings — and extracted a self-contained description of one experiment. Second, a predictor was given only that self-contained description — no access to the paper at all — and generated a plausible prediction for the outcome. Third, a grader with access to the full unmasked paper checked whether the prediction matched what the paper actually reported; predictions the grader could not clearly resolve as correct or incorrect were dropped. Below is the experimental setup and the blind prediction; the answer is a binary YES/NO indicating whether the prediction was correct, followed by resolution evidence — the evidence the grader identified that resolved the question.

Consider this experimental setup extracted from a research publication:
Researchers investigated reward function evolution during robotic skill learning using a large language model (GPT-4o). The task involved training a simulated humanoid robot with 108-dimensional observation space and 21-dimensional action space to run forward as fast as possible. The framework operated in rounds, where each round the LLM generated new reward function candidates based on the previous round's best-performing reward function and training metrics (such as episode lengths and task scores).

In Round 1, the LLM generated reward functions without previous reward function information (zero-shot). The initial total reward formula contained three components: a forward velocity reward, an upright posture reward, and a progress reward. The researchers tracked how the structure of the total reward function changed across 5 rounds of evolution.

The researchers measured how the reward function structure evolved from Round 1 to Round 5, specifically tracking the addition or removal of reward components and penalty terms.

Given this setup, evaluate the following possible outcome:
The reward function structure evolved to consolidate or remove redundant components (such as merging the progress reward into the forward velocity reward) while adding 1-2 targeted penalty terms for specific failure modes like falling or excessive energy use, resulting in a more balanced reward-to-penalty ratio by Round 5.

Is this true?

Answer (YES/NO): NO